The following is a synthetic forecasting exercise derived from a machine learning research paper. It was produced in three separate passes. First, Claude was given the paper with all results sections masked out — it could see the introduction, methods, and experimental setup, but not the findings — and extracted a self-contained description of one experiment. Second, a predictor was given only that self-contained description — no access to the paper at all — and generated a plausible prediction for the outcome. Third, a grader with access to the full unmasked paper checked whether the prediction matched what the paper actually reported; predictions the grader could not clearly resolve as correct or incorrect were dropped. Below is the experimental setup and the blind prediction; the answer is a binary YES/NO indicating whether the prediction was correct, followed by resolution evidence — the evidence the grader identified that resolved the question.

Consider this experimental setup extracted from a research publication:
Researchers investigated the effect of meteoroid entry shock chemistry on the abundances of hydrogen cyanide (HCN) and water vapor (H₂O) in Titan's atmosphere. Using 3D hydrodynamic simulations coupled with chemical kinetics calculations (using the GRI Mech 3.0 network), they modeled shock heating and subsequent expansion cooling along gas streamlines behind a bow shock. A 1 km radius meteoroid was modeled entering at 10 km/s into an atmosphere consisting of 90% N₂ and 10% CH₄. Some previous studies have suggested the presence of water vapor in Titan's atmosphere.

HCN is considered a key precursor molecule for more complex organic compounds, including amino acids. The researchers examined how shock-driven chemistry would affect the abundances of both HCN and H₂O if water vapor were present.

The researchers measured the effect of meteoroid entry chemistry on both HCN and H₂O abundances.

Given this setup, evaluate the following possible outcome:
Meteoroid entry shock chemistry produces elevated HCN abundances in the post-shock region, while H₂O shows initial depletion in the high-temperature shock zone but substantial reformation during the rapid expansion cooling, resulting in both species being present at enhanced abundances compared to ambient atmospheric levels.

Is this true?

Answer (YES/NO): NO